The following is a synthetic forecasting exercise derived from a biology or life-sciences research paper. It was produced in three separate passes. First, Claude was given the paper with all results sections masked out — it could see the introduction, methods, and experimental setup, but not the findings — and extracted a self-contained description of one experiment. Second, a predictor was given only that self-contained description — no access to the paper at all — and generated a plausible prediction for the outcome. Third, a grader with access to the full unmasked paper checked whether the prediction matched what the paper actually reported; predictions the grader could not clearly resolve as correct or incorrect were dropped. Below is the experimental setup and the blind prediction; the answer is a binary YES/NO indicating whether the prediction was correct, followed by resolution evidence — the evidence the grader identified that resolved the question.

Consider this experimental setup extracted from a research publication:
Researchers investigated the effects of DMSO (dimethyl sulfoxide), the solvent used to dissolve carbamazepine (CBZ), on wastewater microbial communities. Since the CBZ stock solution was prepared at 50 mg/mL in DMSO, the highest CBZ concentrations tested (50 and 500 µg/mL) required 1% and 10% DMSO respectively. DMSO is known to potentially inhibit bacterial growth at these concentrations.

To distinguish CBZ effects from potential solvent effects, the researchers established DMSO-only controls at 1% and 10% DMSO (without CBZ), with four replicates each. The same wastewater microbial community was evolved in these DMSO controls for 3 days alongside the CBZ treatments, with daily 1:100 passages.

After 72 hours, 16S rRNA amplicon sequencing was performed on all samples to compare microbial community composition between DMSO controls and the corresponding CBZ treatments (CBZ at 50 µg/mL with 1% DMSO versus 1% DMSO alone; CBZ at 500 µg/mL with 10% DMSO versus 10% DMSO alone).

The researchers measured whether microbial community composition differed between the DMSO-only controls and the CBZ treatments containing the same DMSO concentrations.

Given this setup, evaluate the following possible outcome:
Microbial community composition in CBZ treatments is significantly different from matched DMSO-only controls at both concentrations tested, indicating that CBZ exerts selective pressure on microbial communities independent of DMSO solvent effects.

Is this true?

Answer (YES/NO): NO